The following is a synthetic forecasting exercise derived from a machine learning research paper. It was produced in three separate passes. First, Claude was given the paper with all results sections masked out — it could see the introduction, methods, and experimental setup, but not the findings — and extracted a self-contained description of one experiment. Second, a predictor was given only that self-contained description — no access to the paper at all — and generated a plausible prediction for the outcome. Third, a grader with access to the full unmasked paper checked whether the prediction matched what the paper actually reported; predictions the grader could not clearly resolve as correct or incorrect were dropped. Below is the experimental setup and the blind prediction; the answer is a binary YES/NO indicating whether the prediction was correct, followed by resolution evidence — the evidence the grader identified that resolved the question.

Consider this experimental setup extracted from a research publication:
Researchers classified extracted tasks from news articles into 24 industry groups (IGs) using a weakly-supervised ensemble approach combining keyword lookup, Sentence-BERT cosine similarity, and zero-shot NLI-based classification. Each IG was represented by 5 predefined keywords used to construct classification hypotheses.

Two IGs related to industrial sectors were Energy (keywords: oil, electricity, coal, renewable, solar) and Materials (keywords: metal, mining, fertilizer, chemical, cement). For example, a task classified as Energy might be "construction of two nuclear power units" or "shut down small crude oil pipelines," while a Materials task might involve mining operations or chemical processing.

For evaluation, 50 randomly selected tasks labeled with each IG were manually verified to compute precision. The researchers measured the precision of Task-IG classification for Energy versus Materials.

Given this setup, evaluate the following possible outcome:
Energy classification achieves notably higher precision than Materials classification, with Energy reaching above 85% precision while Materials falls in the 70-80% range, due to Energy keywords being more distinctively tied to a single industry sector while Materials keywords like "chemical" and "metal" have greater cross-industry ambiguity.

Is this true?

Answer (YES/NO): NO